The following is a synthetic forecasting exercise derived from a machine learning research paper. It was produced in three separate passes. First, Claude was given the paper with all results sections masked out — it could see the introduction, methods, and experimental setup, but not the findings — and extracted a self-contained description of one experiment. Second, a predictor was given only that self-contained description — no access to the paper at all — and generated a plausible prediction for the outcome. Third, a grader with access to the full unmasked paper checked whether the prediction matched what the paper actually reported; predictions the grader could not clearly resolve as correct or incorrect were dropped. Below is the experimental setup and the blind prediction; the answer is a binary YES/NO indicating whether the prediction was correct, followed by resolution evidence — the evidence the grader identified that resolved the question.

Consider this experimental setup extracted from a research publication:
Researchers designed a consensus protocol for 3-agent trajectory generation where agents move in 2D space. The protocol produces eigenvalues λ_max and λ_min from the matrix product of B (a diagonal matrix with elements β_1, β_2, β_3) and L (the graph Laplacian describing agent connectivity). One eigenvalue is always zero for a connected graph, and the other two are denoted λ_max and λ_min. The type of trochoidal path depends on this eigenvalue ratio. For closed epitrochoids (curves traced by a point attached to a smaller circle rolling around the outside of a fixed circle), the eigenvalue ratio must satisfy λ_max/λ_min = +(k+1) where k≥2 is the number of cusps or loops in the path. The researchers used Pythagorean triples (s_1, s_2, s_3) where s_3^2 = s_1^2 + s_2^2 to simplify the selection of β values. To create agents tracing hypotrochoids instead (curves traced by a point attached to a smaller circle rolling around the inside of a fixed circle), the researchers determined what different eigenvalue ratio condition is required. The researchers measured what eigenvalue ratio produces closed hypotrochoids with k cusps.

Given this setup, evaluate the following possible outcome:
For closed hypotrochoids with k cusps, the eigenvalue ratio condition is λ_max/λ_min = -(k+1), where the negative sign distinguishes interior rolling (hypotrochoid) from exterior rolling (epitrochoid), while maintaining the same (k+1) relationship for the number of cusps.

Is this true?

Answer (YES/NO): NO